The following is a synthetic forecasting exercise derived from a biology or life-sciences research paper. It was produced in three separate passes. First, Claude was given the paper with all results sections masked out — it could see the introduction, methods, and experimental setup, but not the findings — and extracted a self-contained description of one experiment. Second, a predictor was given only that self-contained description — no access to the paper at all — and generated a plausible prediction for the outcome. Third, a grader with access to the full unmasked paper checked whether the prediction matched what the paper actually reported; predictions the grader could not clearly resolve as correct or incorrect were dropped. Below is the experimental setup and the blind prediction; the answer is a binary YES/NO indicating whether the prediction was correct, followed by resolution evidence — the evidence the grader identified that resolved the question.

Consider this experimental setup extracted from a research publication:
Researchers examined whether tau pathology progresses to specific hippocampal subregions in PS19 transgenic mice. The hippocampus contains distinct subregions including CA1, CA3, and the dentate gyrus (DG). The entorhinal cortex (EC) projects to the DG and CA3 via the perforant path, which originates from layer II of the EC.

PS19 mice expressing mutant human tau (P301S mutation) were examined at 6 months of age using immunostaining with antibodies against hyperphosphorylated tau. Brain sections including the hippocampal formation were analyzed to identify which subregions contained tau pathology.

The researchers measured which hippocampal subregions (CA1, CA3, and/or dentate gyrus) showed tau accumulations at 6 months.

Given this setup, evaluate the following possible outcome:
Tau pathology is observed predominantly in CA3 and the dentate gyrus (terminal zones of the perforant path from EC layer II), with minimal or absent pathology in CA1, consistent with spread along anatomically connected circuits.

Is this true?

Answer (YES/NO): YES